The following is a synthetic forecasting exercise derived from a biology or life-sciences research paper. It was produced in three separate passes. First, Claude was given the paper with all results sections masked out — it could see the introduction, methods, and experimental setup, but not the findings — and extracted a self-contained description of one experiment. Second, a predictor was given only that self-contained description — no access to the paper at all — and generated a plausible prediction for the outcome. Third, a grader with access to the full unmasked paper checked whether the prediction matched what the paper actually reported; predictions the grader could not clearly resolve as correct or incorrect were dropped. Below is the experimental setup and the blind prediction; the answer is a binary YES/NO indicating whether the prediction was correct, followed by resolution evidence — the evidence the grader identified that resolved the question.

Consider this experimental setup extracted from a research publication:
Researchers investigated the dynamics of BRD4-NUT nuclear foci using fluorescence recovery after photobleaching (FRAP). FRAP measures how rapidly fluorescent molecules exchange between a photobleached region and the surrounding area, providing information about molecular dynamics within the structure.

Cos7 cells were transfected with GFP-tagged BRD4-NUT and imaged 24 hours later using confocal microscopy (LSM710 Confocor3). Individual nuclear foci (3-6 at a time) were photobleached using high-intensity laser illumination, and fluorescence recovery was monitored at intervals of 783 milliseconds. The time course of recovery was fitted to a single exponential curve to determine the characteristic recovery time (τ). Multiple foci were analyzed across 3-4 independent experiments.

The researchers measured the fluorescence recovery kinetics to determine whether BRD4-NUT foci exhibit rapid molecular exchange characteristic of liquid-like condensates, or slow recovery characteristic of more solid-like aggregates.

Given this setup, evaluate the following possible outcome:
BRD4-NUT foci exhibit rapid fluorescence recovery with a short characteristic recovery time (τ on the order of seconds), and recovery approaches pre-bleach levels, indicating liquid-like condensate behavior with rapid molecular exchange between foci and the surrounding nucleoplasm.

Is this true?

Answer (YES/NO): NO